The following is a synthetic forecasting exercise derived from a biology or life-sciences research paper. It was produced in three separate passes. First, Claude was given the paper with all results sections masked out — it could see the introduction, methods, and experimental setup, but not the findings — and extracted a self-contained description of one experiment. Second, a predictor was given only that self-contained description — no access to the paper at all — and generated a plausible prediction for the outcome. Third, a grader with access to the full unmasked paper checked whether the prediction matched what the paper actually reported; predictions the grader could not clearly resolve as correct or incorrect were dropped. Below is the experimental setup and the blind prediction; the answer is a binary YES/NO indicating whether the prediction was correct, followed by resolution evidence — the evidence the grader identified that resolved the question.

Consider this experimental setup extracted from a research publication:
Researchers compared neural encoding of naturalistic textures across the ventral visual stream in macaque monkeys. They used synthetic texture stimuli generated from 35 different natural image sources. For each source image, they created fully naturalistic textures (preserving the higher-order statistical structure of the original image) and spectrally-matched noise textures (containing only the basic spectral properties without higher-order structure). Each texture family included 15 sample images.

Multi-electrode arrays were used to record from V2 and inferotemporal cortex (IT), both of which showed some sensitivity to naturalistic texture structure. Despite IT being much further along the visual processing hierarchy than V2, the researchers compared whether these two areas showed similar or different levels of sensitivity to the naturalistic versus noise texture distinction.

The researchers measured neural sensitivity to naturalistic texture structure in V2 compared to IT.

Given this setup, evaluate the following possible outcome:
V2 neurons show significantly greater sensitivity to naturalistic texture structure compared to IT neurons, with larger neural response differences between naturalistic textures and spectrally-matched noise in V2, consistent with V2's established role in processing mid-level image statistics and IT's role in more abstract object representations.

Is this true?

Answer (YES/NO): NO